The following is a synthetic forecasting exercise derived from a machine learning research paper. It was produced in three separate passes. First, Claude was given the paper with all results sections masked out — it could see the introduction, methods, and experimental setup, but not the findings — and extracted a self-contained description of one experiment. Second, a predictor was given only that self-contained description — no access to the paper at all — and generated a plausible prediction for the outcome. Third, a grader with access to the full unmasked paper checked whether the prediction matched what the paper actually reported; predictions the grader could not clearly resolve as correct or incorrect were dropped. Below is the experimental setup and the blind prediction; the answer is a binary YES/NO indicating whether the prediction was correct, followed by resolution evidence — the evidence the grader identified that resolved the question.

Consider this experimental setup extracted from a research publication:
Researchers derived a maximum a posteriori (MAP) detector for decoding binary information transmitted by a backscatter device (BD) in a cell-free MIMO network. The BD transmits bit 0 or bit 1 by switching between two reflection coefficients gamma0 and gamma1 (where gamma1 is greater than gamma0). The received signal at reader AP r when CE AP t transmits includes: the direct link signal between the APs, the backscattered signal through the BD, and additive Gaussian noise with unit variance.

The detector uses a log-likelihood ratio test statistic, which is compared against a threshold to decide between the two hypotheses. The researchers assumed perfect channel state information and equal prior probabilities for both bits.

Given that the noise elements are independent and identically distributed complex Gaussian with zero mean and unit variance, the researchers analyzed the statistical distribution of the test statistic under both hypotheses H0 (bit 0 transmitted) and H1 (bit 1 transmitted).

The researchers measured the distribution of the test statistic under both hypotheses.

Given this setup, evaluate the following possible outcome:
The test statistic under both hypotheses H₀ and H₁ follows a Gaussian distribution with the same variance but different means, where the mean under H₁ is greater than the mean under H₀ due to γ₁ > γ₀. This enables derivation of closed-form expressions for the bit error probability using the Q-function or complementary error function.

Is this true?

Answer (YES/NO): YES